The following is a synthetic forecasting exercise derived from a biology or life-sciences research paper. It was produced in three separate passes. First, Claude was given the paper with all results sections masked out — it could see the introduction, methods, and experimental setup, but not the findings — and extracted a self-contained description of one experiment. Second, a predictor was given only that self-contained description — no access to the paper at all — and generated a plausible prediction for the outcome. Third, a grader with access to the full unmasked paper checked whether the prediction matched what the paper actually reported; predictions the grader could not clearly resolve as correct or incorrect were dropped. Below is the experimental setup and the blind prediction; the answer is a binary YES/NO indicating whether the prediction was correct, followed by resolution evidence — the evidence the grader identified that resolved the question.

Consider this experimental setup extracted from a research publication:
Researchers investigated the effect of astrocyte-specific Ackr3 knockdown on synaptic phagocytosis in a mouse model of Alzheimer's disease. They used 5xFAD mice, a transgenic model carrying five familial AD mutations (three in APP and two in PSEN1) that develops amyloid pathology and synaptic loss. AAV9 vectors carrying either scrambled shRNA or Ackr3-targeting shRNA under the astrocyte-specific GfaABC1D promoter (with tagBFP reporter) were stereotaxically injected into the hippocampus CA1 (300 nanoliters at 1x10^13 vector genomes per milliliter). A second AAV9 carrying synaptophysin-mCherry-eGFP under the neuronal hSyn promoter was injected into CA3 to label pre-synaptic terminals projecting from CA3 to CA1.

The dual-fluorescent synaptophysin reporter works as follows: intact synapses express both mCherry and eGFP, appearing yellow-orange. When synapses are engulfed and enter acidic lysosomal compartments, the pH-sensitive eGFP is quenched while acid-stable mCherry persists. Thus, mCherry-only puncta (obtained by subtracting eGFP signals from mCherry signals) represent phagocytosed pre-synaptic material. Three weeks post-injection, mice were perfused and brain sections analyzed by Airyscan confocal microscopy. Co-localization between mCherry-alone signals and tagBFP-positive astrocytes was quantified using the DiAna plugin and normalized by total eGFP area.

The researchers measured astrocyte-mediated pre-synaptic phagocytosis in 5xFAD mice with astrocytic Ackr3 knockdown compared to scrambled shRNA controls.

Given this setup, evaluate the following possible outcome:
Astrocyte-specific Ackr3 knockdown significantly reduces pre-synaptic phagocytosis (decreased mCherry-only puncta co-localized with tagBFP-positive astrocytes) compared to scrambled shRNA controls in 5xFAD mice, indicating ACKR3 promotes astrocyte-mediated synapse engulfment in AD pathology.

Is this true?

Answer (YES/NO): YES